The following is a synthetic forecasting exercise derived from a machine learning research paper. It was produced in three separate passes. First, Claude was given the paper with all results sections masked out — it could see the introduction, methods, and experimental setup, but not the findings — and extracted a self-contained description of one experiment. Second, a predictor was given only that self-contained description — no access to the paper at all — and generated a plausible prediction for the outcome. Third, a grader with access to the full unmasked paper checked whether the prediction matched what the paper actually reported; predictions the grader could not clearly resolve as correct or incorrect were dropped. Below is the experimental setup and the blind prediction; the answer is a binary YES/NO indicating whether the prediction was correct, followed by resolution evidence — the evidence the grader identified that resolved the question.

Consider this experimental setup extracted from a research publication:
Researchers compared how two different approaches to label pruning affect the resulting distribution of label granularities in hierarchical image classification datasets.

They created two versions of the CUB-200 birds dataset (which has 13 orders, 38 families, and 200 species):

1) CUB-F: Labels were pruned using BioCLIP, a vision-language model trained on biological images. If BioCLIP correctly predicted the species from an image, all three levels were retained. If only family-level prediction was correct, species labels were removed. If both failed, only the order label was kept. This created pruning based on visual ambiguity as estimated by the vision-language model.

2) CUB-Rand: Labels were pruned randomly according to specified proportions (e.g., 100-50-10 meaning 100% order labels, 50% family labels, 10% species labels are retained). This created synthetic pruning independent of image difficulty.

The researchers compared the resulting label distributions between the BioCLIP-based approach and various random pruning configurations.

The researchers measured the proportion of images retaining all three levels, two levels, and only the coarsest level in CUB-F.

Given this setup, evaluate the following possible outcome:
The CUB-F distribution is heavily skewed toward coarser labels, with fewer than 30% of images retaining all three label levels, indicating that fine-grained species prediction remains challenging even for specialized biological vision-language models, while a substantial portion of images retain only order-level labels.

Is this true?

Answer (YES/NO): NO